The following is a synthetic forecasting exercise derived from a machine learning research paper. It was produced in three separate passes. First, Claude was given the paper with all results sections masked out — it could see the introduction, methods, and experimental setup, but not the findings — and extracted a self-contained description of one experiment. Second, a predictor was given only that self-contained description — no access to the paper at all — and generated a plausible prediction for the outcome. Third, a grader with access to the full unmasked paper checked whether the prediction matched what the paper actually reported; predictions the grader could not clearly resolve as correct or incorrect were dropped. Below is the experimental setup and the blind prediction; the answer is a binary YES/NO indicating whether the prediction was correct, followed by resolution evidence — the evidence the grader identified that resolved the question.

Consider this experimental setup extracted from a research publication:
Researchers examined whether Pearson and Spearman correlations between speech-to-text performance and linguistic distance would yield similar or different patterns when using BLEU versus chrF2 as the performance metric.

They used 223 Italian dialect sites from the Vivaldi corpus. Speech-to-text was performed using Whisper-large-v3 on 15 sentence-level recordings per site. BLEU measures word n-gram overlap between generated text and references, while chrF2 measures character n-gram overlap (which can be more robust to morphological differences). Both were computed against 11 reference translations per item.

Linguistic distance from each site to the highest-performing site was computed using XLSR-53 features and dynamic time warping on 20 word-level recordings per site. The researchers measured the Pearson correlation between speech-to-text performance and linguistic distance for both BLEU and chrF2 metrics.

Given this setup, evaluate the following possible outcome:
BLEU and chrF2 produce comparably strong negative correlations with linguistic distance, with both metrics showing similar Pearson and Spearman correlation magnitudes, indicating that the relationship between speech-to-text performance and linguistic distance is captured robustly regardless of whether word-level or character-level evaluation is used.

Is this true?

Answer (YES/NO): YES